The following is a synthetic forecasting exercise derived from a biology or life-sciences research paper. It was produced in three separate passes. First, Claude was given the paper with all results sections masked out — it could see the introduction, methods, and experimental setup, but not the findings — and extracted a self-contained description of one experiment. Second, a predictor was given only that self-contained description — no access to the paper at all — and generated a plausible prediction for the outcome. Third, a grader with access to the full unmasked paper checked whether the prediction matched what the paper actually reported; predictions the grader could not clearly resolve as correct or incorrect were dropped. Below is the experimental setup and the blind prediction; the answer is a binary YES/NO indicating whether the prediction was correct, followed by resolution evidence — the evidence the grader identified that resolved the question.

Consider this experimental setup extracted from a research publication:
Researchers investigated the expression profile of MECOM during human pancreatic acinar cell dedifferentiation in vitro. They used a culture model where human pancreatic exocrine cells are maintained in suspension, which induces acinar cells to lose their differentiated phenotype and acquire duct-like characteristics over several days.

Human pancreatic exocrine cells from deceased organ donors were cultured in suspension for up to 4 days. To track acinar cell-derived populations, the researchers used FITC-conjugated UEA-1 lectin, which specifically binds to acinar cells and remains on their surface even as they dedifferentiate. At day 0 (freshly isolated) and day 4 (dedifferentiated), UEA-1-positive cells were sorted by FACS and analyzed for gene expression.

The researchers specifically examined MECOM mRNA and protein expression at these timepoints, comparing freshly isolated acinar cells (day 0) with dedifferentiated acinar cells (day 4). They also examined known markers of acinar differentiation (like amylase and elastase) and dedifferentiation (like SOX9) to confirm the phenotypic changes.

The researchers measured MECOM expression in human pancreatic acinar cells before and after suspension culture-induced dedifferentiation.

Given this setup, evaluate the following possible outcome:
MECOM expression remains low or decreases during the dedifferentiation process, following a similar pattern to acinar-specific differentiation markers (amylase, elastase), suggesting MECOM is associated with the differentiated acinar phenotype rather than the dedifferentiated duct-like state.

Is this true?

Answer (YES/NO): NO